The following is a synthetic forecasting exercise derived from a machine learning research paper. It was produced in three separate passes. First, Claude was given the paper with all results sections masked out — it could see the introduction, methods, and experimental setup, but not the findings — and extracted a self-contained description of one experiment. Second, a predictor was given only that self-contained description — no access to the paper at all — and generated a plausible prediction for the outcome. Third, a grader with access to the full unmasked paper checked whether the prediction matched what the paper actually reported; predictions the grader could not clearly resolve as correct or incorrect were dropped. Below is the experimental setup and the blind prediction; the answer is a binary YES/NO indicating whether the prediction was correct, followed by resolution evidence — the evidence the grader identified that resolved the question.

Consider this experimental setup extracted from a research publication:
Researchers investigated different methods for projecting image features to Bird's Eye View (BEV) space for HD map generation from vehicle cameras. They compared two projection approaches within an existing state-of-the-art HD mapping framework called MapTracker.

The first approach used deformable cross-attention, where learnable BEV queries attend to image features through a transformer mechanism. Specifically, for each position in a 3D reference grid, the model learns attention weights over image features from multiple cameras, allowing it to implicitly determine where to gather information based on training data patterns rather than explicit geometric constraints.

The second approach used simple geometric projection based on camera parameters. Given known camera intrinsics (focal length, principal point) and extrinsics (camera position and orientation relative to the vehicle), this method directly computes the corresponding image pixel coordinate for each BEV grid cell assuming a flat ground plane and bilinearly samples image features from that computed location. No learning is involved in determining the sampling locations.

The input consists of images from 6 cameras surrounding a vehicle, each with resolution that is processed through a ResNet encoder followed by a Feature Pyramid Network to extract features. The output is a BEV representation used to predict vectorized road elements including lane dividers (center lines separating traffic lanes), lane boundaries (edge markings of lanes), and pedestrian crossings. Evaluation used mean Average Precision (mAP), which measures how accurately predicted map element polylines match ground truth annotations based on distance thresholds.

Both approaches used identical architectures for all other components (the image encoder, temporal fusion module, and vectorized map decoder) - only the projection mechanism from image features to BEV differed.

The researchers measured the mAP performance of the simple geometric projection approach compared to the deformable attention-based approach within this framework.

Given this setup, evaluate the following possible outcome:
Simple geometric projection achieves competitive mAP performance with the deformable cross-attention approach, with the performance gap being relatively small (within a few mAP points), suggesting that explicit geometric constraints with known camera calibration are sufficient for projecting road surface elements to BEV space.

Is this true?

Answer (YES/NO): YES